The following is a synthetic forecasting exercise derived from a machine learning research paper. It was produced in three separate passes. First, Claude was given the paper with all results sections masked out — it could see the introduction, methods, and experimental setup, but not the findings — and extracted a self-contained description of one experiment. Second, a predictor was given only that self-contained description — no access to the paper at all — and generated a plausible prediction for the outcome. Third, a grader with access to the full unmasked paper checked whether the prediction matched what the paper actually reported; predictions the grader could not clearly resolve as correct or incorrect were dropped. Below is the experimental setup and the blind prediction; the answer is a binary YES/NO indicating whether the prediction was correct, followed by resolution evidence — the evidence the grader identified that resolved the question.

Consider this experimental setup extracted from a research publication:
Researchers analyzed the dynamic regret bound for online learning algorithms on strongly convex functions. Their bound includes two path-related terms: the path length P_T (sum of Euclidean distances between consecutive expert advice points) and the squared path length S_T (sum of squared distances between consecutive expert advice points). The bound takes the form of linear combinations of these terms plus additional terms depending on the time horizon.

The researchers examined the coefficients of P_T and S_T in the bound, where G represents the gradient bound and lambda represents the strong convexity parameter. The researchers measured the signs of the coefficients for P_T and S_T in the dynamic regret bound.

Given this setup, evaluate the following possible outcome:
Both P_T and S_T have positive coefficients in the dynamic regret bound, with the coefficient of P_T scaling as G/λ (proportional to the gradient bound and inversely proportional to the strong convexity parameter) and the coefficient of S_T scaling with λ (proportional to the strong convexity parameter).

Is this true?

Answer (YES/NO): NO